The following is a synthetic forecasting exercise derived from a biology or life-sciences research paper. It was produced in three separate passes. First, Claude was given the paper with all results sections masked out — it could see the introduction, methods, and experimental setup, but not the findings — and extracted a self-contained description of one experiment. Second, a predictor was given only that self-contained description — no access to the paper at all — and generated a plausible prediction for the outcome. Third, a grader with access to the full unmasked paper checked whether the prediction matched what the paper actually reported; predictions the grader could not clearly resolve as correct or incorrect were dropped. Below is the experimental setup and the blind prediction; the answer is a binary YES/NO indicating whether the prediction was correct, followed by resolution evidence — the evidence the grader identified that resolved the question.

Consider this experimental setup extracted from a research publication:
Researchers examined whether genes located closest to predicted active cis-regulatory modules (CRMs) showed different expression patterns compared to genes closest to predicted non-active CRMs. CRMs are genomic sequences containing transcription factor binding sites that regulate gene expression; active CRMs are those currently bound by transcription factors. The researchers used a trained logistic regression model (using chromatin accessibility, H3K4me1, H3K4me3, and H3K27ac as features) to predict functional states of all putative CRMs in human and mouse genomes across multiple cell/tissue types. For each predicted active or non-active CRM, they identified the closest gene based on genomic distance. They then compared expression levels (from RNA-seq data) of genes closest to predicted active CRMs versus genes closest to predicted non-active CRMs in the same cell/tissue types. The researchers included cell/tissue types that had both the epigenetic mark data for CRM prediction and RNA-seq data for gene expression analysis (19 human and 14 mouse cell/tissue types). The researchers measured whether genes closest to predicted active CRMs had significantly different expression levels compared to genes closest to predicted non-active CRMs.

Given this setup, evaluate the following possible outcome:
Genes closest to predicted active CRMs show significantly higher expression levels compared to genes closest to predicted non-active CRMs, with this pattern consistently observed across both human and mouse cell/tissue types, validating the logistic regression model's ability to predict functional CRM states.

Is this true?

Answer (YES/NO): YES